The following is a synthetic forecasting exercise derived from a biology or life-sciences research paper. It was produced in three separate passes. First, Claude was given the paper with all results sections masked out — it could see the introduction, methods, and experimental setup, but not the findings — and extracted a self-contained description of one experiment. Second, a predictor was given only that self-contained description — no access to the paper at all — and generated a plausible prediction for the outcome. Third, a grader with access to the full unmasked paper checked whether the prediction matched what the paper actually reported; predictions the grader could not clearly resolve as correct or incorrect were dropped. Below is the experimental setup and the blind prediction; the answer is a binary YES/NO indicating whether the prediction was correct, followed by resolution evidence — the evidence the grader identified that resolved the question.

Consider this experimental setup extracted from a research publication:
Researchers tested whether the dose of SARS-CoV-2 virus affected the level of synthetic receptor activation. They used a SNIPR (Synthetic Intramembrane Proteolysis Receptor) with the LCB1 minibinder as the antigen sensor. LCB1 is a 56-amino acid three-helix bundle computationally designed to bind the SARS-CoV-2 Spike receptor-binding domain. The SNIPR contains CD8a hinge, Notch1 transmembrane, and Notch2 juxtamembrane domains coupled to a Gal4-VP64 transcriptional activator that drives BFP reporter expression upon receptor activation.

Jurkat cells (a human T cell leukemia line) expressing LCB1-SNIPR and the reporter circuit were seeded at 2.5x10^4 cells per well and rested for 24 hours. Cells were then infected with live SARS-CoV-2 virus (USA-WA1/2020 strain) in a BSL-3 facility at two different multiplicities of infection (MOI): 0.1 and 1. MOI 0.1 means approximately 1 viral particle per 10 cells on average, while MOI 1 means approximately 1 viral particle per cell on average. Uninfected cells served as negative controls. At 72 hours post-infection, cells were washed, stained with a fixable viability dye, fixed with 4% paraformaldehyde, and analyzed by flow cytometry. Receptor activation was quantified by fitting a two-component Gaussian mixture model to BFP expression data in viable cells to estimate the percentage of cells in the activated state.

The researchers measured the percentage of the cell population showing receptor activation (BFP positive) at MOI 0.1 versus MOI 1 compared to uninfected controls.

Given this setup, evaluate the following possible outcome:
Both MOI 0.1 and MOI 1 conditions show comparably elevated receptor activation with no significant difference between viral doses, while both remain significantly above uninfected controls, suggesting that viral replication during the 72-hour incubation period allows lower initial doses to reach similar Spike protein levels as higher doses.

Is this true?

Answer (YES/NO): NO